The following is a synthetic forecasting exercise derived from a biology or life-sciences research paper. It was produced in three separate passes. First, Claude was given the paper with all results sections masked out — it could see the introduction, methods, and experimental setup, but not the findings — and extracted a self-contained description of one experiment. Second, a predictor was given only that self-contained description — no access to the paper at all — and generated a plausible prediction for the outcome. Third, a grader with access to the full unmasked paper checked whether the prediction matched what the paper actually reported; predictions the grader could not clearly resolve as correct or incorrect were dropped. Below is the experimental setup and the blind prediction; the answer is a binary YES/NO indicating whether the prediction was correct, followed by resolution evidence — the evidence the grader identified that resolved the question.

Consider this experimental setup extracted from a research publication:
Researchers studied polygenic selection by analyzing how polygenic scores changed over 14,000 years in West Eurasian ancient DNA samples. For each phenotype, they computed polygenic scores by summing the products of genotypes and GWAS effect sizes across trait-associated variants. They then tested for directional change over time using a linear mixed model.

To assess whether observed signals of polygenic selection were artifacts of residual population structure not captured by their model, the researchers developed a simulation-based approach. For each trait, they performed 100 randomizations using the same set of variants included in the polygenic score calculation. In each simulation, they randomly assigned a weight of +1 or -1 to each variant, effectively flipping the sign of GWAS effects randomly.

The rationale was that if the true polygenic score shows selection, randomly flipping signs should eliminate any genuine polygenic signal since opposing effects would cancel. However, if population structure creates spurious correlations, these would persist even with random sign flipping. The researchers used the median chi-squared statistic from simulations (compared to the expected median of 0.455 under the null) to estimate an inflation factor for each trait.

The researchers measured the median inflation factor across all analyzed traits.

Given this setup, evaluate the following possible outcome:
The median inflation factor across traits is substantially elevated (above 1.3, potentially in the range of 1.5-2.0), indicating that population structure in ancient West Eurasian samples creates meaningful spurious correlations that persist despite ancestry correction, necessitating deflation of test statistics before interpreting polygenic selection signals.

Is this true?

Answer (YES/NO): NO